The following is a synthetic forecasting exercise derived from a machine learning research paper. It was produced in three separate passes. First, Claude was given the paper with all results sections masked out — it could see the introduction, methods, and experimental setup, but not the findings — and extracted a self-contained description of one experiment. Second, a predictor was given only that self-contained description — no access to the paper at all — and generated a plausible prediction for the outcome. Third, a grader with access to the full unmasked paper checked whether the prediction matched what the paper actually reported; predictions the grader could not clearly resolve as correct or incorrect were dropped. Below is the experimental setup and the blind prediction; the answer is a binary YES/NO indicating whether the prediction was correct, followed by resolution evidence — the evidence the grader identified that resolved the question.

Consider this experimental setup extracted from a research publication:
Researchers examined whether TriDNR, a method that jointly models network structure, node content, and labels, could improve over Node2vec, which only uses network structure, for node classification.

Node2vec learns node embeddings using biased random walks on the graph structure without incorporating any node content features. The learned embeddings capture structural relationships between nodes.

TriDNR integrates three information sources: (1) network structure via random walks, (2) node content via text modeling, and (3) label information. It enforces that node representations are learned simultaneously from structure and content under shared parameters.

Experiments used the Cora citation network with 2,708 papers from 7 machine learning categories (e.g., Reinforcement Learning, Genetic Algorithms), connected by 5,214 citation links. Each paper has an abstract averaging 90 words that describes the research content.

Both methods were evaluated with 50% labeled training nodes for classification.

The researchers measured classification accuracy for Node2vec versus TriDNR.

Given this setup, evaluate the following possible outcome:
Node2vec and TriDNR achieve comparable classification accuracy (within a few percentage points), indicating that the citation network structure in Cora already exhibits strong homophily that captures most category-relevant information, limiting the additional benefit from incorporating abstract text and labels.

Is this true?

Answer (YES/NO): YES